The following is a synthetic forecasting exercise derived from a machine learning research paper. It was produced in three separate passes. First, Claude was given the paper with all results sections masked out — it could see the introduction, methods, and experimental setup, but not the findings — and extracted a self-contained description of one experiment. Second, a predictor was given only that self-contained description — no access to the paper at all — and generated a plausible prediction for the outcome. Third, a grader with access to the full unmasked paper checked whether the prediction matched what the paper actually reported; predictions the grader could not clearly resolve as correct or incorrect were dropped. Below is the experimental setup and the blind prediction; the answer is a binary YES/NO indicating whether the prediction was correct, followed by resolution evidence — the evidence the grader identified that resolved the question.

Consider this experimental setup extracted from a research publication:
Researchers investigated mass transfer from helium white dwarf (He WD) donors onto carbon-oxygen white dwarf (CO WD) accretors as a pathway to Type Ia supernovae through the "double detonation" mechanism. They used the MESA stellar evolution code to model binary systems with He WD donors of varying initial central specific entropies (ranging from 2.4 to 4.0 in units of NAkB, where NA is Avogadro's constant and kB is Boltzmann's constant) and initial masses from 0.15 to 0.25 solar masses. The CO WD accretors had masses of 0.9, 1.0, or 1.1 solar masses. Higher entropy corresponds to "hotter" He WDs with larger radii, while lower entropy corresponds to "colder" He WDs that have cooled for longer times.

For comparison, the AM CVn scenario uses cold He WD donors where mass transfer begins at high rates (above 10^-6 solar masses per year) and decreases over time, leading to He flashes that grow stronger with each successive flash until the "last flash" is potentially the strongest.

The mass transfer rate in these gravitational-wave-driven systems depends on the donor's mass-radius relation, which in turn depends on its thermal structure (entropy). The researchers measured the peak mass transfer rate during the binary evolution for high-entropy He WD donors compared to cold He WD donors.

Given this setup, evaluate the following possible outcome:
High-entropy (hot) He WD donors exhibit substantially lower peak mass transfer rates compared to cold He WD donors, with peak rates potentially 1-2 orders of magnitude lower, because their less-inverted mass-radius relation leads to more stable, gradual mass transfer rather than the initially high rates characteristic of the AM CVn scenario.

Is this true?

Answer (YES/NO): YES